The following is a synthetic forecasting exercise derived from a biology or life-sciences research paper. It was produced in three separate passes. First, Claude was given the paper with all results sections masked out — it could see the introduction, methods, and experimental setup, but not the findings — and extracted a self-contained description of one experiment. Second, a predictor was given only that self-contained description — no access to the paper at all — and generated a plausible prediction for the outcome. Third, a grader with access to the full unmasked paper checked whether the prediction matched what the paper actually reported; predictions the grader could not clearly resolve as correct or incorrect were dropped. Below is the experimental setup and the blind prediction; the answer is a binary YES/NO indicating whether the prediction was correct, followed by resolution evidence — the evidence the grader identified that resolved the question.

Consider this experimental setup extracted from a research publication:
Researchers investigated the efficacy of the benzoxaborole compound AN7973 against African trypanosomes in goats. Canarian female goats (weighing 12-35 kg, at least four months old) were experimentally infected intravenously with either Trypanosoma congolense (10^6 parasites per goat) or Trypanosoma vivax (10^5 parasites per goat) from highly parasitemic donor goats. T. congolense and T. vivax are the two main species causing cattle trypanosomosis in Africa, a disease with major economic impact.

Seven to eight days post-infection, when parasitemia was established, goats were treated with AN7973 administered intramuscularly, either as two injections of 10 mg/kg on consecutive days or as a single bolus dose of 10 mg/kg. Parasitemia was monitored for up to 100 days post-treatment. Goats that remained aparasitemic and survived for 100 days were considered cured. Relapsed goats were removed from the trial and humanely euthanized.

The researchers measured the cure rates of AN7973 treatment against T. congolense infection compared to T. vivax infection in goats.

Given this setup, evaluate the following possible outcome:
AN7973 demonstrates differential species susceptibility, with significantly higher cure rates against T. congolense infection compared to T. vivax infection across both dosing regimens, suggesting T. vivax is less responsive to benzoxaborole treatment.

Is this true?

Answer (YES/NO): NO